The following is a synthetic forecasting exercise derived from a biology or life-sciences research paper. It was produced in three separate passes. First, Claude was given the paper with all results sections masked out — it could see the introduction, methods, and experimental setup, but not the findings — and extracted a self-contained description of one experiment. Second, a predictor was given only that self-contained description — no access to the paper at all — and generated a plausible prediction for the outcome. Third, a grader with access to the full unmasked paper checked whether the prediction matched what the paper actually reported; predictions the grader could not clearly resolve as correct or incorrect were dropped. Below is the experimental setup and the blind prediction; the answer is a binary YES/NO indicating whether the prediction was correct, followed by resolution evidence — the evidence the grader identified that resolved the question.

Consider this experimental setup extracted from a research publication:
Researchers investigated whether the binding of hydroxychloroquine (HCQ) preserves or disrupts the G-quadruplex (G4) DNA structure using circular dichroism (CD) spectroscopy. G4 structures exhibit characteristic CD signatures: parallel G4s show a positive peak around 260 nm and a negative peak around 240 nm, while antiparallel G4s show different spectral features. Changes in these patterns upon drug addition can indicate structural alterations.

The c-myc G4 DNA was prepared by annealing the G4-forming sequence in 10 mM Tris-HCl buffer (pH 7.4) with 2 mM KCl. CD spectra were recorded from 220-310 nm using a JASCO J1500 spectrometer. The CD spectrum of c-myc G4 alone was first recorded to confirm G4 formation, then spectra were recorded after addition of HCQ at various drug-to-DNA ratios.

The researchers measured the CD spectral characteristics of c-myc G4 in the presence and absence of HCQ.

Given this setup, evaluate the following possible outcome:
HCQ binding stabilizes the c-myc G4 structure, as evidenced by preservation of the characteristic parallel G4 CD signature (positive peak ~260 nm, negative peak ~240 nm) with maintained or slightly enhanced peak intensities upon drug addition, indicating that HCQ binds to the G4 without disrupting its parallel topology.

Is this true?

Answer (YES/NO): YES